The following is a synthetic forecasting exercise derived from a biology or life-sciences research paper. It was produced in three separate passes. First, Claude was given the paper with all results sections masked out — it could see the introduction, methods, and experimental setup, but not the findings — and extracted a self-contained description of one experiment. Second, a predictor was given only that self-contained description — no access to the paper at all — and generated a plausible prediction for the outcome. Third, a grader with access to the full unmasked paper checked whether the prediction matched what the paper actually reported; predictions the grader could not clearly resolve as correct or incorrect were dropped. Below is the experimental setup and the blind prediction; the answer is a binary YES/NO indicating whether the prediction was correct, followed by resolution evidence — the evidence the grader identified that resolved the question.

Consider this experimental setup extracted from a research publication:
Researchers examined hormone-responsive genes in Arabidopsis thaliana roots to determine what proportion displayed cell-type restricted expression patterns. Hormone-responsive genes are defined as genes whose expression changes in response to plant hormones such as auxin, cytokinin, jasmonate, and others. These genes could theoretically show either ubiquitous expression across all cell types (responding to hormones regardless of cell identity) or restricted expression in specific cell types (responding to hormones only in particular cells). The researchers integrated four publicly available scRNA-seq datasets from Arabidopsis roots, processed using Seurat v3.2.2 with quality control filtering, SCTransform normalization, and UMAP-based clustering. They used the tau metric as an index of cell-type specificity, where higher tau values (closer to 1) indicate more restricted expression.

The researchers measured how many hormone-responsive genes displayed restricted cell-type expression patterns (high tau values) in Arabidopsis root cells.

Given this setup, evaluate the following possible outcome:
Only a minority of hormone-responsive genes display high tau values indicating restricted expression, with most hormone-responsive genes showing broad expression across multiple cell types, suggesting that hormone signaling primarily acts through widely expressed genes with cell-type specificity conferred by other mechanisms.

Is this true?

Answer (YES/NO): NO